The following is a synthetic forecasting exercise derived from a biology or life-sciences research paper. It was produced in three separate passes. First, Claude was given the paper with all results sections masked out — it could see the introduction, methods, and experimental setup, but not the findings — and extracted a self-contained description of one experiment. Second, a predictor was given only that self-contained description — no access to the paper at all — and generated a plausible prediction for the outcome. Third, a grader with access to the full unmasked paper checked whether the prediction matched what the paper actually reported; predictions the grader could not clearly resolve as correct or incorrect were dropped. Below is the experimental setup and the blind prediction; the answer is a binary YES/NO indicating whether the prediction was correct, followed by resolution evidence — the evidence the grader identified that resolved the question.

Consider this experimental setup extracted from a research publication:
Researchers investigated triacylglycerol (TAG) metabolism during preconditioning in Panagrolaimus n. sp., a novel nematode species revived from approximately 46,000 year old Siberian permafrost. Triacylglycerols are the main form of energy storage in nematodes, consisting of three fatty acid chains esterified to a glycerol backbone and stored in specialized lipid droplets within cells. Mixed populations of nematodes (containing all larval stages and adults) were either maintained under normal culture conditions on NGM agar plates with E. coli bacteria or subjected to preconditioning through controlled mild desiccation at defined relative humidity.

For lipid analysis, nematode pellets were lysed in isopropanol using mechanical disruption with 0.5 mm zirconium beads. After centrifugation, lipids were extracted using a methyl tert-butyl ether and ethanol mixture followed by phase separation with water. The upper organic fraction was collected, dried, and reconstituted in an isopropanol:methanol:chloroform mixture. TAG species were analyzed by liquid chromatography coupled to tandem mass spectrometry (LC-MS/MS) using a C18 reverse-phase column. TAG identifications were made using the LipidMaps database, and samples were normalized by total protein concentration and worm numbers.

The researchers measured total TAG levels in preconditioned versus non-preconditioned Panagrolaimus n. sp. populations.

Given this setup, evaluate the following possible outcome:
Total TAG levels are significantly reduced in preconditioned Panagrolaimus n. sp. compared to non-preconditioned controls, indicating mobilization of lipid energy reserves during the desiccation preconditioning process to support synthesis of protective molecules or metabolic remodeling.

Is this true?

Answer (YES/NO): YES